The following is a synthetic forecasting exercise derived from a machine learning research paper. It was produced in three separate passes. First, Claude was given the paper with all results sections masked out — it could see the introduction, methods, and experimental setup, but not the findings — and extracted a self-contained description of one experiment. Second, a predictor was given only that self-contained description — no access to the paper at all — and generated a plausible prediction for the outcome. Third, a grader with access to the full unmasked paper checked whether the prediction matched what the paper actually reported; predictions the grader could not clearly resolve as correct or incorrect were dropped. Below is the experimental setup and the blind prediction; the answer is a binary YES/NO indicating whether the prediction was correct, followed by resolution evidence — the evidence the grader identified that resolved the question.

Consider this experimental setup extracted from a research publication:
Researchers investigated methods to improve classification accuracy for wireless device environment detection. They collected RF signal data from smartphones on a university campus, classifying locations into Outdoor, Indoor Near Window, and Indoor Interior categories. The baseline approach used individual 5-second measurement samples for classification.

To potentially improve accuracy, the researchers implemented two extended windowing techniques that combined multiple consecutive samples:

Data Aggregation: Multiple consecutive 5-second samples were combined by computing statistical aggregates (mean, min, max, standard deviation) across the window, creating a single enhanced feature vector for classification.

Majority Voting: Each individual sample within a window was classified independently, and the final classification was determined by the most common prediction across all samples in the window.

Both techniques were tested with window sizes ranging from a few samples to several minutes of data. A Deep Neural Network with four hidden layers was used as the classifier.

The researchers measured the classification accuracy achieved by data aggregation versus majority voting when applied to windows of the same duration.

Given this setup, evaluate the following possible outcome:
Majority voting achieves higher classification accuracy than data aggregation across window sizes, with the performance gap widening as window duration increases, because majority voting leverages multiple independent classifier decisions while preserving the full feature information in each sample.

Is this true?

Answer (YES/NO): NO